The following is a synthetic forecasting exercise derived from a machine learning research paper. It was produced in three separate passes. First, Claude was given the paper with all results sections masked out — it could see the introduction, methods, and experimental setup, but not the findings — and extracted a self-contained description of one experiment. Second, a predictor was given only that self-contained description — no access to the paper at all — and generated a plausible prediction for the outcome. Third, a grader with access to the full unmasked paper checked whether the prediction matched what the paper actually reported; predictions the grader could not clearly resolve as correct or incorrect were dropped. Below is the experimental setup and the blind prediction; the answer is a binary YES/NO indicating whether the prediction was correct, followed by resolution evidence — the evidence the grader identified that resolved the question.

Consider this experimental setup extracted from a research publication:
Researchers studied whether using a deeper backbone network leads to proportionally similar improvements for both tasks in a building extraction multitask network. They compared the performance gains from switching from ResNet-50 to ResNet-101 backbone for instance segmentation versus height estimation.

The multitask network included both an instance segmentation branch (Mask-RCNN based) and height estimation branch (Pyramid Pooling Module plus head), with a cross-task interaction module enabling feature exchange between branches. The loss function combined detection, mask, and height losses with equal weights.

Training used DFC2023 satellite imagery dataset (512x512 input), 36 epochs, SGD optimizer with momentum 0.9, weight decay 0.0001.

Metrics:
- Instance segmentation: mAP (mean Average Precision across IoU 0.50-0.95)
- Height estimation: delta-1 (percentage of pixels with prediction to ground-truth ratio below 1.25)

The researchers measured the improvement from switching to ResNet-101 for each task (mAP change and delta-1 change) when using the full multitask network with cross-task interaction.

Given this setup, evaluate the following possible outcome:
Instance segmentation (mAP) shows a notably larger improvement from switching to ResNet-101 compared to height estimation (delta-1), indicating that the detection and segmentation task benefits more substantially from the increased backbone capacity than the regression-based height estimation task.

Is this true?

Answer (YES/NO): NO